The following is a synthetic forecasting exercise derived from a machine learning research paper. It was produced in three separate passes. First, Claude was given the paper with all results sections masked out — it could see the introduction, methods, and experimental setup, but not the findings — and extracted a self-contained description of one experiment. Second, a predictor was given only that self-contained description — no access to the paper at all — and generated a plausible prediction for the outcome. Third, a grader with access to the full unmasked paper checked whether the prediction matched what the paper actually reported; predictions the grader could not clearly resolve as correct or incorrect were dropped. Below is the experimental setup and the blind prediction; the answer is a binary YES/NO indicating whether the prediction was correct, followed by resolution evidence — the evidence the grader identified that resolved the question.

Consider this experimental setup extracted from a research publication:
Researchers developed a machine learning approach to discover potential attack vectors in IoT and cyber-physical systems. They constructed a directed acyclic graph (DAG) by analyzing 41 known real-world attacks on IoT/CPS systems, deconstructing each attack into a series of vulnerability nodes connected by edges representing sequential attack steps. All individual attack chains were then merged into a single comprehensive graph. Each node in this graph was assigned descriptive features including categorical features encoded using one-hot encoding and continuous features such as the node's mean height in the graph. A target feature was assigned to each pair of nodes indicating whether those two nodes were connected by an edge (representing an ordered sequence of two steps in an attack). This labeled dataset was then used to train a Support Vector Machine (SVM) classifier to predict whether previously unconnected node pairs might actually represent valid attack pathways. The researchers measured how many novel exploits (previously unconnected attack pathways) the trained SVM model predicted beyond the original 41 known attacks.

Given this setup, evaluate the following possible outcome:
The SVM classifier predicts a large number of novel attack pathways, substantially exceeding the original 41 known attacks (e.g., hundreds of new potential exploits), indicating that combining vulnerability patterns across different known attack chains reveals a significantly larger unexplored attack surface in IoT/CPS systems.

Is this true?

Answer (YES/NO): YES